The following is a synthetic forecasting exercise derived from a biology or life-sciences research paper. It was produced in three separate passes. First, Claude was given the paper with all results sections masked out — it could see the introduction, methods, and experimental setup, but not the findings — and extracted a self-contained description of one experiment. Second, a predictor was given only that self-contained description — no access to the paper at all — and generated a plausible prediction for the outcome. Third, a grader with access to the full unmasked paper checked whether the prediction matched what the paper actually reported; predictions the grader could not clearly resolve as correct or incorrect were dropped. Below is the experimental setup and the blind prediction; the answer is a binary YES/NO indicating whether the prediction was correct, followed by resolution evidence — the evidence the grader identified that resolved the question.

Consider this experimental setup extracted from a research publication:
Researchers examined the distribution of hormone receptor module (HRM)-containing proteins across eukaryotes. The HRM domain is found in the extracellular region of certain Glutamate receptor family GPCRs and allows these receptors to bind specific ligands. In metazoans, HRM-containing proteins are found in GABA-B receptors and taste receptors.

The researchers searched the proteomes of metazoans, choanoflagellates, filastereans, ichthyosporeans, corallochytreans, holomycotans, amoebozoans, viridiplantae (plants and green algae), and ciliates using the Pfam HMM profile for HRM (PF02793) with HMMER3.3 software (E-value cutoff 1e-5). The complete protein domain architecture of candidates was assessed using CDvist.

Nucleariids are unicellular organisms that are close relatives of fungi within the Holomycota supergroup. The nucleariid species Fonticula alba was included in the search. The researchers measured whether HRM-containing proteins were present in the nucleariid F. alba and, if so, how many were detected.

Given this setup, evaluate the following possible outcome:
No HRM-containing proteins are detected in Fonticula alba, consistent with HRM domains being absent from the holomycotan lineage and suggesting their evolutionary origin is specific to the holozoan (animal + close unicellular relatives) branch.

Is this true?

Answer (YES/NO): NO